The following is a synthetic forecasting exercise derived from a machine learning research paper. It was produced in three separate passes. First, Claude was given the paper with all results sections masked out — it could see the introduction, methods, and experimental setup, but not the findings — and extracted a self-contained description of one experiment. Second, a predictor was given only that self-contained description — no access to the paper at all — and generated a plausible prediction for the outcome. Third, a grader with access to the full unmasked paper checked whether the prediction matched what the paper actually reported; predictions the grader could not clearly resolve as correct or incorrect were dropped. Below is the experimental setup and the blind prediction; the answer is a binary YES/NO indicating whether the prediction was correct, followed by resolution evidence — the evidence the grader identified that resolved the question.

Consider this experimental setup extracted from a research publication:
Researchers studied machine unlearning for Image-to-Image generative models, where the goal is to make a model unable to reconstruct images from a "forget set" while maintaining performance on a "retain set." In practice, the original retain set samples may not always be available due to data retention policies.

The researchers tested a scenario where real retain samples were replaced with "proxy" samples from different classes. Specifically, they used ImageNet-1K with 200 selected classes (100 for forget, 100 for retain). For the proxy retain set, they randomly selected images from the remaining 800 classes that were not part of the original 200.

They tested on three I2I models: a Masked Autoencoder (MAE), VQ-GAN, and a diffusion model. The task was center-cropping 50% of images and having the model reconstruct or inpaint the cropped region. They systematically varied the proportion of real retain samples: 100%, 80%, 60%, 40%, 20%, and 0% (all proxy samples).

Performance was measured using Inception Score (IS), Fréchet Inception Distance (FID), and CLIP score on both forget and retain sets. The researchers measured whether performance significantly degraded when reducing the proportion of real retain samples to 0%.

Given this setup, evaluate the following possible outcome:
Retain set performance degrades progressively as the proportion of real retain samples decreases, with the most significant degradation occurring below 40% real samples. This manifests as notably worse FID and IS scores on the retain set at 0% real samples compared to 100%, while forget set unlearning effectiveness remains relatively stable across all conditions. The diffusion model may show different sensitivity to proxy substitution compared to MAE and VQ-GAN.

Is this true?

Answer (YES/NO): NO